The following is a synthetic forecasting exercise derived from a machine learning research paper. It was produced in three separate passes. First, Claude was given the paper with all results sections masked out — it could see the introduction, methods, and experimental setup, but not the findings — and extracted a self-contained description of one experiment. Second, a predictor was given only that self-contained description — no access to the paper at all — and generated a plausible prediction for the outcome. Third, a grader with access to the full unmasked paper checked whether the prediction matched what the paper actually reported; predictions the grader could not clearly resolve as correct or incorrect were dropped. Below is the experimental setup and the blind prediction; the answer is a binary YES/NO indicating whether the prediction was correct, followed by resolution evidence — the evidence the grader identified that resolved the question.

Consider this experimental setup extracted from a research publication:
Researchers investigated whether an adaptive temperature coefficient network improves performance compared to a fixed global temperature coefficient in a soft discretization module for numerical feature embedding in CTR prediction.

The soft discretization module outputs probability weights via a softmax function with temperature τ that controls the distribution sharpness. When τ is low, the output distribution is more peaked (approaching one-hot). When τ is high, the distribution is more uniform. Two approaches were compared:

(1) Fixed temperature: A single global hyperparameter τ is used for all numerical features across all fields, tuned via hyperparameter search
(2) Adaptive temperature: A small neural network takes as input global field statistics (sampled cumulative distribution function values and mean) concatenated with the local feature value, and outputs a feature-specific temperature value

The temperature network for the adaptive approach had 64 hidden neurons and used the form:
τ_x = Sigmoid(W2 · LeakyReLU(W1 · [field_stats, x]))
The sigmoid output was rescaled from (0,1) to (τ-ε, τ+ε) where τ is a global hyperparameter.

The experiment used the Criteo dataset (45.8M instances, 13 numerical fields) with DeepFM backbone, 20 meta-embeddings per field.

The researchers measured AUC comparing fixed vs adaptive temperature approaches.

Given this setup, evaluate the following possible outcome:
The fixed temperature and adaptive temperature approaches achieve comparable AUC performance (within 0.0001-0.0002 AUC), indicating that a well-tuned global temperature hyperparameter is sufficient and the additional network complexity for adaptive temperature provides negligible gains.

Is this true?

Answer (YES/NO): NO